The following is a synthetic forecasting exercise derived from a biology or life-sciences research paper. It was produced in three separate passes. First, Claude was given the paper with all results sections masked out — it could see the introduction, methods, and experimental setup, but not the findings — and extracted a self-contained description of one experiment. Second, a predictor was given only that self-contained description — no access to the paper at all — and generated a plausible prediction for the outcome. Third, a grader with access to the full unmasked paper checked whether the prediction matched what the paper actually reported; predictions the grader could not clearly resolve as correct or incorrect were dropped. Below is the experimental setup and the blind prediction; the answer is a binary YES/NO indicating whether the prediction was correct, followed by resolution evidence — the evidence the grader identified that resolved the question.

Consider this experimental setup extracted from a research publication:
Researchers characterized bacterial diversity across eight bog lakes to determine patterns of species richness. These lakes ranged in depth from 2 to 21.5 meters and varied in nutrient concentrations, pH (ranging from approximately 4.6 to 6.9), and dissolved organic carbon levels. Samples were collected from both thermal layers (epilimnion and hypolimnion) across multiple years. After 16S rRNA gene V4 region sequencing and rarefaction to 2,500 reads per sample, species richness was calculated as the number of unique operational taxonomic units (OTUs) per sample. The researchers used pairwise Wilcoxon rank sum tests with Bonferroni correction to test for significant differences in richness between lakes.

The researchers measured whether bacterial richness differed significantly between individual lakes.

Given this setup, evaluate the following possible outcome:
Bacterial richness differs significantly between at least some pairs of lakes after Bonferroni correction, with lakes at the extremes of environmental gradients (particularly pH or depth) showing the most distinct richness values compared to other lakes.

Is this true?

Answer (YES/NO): YES